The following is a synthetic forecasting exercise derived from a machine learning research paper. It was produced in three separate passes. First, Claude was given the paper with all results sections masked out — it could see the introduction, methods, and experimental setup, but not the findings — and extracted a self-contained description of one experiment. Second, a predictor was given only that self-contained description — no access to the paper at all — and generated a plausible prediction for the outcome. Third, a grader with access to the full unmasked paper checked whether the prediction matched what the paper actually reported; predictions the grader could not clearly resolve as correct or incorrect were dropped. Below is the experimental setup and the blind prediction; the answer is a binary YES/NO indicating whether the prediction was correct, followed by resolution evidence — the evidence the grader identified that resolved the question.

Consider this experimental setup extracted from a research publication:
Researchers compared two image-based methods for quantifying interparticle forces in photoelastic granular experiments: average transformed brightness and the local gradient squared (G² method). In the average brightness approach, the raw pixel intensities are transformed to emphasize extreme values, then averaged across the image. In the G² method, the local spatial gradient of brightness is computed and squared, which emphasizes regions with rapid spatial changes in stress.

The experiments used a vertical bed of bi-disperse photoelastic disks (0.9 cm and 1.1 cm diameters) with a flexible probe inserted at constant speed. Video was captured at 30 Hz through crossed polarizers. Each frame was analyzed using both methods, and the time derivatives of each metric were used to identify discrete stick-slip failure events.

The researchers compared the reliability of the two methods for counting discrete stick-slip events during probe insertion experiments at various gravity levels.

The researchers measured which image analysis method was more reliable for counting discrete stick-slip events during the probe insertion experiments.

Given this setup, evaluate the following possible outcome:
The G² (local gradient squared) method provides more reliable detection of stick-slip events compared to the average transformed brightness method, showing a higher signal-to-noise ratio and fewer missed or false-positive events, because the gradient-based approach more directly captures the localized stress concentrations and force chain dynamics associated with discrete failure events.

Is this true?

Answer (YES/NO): NO